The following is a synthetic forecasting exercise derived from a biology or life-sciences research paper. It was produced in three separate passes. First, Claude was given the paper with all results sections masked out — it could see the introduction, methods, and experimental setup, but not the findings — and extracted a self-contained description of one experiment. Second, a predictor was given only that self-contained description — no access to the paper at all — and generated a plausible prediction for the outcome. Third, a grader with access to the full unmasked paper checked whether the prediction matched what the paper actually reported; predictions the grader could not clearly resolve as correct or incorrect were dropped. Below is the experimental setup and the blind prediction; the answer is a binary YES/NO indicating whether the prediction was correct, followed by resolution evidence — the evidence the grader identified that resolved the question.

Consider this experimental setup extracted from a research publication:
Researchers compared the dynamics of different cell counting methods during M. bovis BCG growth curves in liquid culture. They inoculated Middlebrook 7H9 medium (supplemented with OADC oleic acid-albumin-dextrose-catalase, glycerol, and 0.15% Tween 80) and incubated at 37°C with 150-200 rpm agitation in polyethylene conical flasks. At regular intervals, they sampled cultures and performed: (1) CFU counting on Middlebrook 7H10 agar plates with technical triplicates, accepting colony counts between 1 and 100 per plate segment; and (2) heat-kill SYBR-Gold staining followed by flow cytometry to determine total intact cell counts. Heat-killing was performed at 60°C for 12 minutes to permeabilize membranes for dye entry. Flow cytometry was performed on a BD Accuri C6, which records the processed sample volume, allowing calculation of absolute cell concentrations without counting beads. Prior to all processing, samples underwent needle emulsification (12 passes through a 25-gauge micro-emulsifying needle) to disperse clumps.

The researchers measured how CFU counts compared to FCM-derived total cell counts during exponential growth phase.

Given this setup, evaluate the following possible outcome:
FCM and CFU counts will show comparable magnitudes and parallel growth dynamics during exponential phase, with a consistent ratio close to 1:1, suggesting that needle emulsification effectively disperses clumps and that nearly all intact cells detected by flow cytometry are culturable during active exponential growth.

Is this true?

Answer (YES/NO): NO